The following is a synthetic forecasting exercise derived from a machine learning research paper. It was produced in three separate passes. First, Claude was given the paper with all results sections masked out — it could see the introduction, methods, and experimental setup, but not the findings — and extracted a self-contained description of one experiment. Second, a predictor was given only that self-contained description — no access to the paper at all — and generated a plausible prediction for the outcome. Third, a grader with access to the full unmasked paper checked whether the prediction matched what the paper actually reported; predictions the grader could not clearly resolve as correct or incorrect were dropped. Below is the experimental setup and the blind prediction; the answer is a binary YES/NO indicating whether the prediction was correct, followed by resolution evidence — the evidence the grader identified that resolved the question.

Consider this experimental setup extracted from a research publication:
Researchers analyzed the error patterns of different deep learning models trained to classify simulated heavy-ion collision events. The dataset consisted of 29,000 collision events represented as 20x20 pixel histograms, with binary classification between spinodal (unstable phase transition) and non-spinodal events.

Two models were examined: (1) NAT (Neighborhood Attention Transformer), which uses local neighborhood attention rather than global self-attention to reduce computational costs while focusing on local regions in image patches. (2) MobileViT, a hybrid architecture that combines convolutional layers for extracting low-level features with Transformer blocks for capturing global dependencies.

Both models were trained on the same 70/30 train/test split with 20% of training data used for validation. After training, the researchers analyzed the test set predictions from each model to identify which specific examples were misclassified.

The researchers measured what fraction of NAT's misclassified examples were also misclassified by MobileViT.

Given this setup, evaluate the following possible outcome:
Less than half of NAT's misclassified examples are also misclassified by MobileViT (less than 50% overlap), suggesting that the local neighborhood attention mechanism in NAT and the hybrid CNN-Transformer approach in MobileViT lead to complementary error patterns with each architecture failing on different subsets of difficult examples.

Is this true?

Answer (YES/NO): NO